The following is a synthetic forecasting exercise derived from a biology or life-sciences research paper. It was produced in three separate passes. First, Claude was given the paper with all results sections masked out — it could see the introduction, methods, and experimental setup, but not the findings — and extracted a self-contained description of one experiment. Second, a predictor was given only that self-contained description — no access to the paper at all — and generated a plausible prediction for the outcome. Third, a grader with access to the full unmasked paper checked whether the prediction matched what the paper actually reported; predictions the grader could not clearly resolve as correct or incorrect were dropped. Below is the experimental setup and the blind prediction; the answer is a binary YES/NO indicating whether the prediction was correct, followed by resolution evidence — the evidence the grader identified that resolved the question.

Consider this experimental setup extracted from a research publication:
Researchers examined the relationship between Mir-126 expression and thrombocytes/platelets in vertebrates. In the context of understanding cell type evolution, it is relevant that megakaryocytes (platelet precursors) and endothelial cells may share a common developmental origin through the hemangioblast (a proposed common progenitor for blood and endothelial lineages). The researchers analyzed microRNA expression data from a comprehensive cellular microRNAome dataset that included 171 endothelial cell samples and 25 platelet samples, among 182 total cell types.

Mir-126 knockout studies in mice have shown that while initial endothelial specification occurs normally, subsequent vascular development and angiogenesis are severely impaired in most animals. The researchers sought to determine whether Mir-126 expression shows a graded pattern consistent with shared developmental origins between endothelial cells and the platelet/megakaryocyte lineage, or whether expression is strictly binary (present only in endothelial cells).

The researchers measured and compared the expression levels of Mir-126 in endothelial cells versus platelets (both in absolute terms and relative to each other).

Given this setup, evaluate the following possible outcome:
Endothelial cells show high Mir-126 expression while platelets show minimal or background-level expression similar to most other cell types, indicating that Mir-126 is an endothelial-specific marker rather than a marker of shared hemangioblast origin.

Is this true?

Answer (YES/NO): NO